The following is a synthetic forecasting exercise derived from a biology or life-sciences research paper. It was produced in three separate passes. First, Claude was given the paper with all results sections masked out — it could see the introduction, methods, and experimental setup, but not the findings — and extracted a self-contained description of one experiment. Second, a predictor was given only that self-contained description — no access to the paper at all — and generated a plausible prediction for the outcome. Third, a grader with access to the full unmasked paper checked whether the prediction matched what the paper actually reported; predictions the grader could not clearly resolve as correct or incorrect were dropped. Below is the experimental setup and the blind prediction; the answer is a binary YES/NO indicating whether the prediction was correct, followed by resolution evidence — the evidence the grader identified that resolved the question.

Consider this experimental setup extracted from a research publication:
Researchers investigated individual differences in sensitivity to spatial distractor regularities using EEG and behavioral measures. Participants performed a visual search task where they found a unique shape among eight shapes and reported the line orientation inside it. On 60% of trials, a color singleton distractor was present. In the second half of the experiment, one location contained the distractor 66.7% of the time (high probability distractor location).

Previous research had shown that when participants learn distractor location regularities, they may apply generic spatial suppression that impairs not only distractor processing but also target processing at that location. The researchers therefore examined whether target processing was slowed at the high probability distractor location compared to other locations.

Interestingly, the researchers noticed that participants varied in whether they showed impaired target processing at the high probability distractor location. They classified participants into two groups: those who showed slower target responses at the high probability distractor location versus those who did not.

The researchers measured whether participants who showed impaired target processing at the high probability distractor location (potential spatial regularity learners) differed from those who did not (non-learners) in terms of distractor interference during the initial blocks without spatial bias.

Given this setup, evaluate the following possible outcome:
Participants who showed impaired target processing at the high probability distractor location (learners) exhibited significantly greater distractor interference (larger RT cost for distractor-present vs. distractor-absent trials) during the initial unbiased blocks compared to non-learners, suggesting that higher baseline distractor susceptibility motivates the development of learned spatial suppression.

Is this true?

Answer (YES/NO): YES